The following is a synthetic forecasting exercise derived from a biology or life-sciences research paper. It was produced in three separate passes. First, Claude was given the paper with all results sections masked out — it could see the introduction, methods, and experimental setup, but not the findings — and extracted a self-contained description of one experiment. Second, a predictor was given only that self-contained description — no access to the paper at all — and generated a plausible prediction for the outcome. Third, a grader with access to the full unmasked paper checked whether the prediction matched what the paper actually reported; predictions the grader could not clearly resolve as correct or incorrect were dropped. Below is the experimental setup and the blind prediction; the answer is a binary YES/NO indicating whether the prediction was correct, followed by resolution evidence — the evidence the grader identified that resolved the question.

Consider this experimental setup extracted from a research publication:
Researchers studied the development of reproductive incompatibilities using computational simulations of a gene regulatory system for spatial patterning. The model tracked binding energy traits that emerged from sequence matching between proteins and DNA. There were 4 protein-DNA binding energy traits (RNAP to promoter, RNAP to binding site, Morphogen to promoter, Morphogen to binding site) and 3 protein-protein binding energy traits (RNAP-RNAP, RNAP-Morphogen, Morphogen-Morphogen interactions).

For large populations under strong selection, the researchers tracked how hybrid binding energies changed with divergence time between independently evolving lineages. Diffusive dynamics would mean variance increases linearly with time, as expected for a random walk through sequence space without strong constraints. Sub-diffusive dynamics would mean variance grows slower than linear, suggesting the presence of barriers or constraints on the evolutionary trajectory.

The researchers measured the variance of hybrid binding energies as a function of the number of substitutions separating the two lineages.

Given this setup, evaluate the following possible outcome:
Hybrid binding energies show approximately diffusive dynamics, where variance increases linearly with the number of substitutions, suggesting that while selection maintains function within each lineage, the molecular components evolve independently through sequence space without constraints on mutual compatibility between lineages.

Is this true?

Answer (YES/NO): NO